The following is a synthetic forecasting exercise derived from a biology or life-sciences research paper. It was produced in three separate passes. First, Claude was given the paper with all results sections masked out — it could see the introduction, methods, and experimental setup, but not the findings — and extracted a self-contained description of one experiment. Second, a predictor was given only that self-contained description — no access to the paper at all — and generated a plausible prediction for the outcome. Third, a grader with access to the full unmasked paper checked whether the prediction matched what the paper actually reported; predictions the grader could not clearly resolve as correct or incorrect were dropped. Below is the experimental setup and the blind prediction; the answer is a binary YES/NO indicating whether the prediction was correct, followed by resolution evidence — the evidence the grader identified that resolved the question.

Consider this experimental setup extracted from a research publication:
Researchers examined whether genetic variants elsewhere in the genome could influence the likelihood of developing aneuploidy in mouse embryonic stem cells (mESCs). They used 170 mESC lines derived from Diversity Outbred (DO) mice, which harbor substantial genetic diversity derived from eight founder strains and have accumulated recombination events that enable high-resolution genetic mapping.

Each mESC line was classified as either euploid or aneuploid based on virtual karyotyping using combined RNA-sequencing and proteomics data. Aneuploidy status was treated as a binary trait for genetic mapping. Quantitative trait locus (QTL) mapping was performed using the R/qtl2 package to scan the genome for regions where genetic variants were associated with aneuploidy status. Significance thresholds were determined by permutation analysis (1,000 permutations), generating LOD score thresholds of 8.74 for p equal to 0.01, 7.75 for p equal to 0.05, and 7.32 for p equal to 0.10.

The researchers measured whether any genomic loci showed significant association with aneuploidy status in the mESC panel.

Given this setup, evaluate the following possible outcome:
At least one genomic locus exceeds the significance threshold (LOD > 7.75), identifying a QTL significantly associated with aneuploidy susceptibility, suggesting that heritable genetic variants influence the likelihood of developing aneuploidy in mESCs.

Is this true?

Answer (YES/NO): YES